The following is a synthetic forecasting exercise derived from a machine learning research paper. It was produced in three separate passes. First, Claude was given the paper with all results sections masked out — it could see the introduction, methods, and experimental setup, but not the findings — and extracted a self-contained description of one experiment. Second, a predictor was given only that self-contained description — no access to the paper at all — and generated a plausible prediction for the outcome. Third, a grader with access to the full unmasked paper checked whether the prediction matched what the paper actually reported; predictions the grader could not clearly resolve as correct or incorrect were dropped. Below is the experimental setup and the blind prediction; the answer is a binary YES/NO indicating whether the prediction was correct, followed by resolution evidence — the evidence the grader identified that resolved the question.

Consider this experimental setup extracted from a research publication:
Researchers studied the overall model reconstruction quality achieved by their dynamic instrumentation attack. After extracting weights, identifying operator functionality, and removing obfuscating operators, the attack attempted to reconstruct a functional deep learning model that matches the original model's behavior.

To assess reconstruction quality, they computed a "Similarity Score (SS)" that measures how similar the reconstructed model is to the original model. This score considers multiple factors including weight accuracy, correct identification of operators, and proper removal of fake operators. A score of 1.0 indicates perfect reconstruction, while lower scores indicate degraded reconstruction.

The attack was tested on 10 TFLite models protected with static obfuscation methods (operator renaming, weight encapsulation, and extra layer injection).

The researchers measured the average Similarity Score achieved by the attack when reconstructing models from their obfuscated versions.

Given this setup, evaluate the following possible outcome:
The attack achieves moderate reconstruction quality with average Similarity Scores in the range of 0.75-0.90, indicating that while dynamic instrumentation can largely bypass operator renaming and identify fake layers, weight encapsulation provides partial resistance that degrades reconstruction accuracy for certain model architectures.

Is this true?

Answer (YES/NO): NO